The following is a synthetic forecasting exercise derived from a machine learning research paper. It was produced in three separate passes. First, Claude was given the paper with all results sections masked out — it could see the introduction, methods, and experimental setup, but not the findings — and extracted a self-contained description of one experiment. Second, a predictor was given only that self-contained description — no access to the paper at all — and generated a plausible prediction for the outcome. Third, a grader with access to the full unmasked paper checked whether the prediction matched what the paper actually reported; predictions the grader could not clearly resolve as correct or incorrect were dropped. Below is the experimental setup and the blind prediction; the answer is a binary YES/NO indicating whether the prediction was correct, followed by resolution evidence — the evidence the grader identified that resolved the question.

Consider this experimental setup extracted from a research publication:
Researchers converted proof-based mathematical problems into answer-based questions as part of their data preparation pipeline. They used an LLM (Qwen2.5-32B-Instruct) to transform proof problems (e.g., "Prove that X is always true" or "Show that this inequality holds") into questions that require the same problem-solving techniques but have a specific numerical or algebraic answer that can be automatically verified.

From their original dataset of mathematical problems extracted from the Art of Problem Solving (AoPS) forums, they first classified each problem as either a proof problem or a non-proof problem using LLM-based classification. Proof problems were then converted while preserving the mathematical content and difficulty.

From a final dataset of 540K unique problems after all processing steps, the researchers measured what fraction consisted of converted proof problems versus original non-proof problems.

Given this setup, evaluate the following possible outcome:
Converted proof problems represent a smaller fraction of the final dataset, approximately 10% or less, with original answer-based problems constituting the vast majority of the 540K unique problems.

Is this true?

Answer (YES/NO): NO